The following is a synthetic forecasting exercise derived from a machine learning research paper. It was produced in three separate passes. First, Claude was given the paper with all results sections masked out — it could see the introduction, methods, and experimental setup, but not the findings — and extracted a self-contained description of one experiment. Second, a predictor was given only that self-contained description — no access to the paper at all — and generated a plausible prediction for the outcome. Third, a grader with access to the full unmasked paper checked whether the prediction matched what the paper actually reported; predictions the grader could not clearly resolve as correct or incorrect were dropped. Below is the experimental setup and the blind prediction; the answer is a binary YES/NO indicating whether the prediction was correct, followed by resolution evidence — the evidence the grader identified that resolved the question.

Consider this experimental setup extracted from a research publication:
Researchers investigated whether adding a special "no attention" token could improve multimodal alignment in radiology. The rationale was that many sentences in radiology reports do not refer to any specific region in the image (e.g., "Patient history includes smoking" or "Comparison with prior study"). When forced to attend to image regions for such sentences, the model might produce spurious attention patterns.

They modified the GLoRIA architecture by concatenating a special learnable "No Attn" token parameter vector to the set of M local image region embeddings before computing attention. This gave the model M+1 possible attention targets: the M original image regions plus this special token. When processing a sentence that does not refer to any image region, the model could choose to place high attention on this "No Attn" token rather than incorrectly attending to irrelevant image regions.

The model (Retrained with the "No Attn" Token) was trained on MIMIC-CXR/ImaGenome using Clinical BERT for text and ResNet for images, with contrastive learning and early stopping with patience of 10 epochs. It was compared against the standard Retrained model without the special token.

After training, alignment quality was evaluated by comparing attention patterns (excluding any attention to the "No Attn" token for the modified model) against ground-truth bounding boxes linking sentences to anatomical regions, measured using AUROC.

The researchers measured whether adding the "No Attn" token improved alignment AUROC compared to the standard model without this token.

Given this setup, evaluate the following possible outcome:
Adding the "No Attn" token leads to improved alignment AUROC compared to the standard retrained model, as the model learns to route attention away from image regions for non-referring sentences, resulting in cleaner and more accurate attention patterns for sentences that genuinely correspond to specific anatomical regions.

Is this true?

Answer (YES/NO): YES